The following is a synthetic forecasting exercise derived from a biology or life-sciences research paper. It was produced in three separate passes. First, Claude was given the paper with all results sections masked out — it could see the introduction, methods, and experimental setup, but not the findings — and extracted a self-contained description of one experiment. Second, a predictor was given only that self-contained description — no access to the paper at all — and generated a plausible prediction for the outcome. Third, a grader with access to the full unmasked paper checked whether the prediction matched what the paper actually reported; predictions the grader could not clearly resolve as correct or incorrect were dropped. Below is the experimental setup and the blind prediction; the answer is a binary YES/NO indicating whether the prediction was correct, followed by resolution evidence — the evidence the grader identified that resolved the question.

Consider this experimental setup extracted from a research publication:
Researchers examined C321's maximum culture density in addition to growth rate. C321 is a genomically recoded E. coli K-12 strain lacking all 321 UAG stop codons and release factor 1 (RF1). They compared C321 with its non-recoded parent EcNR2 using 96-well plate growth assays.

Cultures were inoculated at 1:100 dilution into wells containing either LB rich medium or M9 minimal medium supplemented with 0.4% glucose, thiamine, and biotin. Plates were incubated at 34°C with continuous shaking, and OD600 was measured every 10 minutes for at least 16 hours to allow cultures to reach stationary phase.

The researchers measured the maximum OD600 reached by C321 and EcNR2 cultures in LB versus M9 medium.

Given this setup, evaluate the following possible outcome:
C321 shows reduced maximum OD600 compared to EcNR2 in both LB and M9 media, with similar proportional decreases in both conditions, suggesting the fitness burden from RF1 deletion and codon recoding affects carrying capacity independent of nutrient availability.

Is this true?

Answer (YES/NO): NO